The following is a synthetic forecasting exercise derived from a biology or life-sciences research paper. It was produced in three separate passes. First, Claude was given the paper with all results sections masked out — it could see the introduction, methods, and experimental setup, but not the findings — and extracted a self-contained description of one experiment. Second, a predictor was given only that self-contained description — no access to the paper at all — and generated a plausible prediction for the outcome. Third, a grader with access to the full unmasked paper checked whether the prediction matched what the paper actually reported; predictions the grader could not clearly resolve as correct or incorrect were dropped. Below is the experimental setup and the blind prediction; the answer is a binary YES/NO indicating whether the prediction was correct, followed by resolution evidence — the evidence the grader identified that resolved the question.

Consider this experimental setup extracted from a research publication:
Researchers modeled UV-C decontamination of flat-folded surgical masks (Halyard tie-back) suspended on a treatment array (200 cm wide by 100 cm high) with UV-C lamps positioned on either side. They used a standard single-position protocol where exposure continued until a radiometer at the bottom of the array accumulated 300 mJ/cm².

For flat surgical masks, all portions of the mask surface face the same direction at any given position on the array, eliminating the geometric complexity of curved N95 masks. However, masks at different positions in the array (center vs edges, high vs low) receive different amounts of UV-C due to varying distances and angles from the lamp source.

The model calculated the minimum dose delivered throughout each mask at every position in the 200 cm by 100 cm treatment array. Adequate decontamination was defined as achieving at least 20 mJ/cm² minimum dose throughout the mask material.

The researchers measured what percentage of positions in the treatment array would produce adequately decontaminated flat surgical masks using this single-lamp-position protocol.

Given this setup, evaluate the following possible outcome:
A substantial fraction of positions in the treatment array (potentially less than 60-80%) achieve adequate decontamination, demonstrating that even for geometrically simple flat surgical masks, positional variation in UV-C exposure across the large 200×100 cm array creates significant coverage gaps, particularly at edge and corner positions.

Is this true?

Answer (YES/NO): NO